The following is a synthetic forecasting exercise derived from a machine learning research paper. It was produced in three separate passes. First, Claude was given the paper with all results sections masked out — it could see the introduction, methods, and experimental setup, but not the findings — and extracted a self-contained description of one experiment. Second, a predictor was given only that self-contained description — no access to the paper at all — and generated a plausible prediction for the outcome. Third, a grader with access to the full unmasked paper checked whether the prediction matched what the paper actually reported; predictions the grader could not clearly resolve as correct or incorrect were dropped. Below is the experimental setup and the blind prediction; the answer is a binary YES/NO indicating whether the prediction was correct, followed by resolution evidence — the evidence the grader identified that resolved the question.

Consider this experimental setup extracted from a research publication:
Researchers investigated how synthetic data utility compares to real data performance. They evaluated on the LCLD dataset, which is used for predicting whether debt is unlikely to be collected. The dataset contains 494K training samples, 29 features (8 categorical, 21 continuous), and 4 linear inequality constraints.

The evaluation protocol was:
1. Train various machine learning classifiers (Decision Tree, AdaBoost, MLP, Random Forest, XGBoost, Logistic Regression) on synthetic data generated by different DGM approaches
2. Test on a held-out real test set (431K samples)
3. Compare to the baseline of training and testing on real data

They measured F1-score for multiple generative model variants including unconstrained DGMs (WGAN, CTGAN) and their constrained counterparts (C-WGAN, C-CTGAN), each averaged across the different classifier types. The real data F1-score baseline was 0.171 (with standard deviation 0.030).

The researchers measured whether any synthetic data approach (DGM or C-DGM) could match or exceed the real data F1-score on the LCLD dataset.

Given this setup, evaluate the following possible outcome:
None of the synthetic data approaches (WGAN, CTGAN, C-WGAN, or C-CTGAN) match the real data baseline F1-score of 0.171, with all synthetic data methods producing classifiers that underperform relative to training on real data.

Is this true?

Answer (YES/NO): NO